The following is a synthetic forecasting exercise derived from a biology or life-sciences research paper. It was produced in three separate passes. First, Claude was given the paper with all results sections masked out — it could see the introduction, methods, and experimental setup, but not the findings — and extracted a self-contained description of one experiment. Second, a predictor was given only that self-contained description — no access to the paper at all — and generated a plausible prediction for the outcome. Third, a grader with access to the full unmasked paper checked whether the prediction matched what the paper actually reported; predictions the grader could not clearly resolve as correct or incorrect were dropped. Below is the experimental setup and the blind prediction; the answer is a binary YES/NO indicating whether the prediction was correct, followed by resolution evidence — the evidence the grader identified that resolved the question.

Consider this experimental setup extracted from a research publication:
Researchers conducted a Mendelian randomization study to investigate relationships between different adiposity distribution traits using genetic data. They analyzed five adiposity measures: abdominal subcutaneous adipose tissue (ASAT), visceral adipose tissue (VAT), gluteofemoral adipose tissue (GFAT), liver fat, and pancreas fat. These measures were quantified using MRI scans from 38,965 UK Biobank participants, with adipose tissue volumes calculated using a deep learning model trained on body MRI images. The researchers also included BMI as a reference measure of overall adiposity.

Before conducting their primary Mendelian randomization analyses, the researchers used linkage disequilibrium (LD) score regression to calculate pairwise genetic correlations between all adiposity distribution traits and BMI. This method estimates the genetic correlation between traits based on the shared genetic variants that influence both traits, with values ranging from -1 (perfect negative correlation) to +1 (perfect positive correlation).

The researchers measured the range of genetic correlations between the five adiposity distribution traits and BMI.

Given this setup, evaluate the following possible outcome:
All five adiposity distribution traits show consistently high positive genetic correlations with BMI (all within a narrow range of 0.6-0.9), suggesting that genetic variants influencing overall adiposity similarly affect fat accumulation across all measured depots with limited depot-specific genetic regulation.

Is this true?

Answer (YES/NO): NO